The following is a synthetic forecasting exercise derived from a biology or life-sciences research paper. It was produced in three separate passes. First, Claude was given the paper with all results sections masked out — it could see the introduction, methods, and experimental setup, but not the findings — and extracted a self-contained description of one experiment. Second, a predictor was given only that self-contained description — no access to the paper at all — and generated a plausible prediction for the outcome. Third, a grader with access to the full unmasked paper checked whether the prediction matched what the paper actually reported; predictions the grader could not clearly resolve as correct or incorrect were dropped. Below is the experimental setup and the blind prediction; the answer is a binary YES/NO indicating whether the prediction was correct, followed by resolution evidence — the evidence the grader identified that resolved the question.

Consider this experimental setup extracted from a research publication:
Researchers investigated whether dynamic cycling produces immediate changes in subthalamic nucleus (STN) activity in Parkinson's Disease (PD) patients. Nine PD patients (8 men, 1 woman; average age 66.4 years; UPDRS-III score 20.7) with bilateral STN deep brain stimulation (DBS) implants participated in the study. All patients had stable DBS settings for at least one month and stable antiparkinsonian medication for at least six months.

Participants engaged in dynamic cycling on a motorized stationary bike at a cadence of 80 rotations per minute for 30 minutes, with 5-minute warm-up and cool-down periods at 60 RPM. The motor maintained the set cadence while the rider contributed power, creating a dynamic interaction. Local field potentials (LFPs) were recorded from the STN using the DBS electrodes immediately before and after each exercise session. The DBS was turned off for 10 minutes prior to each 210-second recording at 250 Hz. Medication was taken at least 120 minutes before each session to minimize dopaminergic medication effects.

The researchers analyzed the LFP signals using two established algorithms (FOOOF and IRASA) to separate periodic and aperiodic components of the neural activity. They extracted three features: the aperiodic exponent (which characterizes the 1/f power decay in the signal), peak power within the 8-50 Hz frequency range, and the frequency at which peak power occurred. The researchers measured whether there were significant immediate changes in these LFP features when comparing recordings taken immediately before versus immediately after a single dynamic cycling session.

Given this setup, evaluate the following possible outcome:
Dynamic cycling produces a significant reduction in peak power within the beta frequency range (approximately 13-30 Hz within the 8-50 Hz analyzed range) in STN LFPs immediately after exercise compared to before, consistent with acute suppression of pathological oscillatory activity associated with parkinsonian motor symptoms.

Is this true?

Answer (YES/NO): NO